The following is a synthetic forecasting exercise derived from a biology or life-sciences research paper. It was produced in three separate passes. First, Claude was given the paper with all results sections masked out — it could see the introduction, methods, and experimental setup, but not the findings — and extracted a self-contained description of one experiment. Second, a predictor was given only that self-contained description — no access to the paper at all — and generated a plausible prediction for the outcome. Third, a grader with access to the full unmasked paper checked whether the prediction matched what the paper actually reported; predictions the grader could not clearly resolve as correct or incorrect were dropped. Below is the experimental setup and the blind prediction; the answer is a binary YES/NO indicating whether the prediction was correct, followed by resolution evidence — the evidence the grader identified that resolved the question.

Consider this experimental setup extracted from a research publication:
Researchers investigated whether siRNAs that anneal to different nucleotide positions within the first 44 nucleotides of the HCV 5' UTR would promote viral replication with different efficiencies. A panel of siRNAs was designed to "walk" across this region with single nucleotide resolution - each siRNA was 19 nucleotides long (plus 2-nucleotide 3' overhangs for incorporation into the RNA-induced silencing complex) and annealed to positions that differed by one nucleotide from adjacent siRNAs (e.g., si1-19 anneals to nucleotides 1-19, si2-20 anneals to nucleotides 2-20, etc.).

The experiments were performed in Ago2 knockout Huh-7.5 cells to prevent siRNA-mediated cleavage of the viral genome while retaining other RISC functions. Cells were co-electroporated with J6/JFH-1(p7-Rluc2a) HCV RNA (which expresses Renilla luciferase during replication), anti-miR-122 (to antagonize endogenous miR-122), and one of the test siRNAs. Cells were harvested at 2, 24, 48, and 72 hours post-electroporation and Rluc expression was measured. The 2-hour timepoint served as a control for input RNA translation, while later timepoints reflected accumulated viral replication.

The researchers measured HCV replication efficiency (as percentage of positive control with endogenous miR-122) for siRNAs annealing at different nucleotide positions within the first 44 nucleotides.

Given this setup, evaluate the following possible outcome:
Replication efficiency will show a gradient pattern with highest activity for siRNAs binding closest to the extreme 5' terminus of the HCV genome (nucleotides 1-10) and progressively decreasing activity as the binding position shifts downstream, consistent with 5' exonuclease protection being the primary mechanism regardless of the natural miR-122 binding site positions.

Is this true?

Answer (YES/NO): NO